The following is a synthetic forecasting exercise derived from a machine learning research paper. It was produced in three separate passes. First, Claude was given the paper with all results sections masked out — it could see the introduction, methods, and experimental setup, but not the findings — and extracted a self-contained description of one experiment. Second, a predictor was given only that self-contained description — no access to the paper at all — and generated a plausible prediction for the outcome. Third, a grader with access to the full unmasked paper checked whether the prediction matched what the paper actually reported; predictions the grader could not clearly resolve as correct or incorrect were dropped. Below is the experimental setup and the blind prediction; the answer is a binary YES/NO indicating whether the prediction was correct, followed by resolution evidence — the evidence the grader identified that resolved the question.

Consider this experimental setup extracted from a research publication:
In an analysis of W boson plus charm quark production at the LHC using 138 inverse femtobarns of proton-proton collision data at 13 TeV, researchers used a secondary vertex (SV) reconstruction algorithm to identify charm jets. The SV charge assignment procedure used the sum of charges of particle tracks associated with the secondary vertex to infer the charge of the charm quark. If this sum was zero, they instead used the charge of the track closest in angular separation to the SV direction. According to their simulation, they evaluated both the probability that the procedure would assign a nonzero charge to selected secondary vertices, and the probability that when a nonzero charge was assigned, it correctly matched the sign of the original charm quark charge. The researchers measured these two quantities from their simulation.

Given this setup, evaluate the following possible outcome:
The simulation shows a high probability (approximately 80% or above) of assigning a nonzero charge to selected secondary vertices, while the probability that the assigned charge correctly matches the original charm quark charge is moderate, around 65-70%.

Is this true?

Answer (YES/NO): NO